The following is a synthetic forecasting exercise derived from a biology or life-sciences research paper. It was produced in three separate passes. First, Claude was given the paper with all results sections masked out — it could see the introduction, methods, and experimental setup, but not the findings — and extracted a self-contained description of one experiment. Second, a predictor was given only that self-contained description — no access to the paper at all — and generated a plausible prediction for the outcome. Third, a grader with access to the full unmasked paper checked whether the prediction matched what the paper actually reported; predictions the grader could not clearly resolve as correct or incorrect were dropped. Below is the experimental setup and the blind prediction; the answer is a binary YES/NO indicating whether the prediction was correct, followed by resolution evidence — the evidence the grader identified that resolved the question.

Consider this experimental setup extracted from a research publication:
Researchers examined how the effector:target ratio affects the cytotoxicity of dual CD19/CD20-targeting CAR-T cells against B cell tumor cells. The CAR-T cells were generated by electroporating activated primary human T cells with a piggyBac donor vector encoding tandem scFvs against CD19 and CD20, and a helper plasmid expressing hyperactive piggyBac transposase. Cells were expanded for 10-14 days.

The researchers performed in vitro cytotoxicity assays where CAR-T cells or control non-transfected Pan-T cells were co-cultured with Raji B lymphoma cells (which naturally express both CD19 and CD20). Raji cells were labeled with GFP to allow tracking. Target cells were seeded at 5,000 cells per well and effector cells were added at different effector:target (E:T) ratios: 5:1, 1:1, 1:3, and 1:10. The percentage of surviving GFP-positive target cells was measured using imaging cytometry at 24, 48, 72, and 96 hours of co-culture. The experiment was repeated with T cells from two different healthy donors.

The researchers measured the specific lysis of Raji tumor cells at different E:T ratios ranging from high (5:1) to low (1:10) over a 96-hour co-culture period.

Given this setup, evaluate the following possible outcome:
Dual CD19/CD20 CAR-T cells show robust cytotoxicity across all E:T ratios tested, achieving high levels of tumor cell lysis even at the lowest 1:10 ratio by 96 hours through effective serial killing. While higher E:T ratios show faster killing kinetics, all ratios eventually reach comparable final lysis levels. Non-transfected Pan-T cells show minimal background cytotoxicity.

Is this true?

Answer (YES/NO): NO